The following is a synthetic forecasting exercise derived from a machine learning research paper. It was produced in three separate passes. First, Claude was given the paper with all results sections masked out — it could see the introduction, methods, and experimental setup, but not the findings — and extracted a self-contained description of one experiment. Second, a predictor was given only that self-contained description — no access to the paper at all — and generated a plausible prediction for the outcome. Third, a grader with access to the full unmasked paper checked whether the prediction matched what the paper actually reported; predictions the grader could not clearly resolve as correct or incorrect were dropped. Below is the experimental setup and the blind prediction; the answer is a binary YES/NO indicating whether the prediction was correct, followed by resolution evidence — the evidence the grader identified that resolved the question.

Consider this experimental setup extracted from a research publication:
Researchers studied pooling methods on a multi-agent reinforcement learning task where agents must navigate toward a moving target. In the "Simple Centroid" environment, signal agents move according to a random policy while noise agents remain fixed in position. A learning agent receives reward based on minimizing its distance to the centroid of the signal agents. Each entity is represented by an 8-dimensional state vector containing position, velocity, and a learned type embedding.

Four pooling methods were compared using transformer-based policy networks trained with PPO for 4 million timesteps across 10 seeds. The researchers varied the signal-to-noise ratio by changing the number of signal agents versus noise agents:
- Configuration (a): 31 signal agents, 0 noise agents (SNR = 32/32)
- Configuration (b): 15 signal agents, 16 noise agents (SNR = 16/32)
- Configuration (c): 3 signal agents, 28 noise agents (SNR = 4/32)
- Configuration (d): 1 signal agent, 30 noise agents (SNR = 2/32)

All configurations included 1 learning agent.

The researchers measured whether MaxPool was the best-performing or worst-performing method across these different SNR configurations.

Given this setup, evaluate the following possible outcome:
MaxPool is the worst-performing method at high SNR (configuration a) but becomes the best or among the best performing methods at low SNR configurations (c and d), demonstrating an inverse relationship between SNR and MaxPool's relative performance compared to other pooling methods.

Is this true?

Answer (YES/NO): NO